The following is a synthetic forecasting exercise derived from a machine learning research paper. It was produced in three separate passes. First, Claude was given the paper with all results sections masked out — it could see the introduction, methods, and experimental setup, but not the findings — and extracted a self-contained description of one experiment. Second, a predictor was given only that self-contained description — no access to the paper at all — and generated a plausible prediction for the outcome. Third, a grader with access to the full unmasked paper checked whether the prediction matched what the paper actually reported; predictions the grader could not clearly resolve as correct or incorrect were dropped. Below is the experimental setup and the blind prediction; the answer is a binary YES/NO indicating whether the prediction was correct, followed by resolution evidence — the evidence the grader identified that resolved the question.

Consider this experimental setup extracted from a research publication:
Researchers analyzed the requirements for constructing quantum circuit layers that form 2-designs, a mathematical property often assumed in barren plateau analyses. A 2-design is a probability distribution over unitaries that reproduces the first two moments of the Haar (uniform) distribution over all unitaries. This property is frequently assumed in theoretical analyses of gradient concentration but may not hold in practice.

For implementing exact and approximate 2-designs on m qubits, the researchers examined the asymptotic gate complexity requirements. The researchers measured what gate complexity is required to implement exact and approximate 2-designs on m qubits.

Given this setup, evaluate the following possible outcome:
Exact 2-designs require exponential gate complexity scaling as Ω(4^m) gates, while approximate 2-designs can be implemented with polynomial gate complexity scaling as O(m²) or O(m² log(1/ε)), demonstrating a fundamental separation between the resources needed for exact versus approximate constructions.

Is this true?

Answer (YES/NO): NO